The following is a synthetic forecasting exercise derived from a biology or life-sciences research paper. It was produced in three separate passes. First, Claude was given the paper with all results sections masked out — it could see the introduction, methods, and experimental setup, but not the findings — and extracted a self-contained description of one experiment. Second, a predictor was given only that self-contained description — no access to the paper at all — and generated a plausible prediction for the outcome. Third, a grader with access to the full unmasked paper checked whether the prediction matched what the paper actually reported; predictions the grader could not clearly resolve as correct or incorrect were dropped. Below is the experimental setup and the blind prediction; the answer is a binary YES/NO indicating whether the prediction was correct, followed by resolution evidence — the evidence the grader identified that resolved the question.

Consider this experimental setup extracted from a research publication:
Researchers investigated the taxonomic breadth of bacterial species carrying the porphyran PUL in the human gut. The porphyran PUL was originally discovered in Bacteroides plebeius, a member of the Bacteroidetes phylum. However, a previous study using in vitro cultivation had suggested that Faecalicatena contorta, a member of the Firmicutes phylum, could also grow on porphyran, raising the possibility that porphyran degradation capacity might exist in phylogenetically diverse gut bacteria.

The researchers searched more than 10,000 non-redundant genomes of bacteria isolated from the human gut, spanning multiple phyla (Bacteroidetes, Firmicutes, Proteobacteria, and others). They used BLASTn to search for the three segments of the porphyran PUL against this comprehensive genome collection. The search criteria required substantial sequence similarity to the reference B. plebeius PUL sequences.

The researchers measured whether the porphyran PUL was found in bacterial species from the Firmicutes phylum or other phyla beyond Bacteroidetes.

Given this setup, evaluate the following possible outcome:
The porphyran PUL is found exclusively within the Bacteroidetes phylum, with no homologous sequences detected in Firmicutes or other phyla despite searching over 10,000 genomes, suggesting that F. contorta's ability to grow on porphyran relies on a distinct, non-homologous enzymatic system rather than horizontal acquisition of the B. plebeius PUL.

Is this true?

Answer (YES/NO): NO